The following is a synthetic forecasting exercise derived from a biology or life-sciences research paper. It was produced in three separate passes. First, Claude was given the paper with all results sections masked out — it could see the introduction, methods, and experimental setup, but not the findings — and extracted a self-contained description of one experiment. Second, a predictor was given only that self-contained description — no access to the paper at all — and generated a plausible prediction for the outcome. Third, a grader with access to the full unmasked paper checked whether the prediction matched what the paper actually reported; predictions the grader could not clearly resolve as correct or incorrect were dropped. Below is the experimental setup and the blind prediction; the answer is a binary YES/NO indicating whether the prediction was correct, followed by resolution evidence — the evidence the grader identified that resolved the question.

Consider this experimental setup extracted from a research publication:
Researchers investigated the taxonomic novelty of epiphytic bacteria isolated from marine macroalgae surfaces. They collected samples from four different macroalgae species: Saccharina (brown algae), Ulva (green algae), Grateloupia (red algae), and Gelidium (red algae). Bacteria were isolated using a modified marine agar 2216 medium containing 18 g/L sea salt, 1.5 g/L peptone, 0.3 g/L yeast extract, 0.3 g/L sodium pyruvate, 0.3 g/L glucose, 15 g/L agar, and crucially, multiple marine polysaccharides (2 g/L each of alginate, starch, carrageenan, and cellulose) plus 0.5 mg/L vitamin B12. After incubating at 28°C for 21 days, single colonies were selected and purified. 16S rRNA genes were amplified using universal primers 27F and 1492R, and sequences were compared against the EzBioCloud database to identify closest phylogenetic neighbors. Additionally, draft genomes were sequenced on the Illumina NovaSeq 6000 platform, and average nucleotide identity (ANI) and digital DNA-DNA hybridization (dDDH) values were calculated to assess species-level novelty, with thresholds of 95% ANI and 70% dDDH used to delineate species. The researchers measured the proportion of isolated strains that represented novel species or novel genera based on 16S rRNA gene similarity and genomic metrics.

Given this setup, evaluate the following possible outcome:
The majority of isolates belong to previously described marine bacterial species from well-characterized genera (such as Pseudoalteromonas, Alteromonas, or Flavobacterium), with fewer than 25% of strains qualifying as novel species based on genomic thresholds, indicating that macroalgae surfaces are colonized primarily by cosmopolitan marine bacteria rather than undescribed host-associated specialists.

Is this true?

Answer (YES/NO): NO